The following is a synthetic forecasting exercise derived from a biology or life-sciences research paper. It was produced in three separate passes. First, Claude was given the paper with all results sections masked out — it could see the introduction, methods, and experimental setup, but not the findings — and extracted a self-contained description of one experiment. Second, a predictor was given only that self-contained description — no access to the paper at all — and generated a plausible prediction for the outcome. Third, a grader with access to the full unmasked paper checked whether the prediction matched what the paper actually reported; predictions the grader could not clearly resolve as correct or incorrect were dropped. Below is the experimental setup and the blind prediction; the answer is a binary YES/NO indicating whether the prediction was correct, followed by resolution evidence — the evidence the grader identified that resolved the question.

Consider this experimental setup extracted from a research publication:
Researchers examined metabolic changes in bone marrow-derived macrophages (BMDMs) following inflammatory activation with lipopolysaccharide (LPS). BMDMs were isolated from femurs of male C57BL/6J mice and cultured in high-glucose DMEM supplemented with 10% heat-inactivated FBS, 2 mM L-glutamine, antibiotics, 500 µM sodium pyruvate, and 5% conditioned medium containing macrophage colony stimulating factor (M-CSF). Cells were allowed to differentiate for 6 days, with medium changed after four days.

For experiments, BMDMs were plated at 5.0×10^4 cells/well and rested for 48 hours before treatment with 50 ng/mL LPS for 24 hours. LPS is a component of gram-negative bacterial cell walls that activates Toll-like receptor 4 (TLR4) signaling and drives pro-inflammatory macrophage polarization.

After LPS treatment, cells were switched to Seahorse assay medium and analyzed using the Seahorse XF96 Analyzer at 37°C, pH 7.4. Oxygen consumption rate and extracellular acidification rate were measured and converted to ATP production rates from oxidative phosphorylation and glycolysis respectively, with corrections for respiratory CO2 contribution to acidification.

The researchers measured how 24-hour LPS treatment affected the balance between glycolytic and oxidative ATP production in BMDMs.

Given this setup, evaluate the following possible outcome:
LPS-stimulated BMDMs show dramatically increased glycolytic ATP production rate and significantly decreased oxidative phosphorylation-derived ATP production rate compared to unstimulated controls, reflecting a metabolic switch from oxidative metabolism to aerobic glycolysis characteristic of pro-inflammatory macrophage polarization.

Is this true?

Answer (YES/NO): YES